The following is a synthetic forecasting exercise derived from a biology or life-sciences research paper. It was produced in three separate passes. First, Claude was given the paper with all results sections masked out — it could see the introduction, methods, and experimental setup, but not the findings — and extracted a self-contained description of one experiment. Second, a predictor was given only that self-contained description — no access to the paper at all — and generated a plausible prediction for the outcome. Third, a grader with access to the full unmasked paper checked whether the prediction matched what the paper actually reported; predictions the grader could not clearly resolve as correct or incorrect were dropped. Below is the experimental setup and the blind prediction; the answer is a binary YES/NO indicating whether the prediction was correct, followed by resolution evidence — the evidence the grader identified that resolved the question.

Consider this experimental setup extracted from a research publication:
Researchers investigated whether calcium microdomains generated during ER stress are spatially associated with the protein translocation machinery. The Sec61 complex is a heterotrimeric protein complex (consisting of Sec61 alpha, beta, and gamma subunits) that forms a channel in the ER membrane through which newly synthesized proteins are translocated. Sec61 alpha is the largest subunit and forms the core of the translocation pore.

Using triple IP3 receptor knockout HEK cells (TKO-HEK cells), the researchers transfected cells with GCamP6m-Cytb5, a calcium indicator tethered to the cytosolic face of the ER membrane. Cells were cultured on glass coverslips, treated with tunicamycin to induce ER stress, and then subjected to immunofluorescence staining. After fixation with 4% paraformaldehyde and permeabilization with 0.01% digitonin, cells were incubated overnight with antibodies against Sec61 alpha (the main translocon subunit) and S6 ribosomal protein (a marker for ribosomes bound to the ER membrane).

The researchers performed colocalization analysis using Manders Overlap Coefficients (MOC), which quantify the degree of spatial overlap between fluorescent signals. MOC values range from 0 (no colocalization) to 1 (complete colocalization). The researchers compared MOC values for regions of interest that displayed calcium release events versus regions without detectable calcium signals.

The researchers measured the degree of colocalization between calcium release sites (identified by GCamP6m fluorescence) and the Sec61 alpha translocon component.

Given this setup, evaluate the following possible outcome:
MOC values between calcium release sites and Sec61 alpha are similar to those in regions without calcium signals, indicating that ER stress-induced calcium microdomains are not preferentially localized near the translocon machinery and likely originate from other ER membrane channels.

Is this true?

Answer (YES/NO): NO